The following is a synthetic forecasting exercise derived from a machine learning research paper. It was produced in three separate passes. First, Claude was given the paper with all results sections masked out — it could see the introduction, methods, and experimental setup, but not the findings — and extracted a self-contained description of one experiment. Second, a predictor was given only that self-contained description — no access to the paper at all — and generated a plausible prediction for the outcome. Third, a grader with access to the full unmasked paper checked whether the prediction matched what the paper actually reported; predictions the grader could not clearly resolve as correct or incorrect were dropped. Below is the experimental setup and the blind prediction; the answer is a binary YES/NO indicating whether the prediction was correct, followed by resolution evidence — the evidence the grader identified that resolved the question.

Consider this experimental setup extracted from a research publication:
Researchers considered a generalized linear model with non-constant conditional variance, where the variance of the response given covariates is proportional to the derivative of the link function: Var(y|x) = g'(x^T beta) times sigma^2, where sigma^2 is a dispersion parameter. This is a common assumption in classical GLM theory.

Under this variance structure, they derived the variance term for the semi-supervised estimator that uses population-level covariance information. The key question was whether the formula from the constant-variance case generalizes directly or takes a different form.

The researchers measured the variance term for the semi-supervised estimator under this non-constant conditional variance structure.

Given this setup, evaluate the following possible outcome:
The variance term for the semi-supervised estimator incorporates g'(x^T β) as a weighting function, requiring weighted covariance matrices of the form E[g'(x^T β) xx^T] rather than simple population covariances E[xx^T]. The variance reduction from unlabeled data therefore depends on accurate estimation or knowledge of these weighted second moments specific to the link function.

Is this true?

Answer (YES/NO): NO